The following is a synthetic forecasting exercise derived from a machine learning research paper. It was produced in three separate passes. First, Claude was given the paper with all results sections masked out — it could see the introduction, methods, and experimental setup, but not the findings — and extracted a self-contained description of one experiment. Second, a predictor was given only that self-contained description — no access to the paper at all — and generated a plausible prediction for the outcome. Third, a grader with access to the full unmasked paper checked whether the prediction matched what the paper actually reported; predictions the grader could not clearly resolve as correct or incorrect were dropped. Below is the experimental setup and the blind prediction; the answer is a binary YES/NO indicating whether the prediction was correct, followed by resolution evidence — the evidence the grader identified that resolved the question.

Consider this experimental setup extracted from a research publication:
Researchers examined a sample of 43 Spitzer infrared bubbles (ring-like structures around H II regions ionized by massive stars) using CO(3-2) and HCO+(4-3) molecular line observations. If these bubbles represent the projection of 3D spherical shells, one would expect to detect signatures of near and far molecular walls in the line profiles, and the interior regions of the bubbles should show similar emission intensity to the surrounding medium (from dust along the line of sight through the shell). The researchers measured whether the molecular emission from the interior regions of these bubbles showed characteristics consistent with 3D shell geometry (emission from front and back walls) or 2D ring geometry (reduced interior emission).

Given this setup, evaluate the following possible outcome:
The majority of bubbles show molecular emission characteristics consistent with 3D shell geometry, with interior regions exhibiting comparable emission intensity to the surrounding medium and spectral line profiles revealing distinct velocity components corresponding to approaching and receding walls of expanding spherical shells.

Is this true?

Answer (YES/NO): NO